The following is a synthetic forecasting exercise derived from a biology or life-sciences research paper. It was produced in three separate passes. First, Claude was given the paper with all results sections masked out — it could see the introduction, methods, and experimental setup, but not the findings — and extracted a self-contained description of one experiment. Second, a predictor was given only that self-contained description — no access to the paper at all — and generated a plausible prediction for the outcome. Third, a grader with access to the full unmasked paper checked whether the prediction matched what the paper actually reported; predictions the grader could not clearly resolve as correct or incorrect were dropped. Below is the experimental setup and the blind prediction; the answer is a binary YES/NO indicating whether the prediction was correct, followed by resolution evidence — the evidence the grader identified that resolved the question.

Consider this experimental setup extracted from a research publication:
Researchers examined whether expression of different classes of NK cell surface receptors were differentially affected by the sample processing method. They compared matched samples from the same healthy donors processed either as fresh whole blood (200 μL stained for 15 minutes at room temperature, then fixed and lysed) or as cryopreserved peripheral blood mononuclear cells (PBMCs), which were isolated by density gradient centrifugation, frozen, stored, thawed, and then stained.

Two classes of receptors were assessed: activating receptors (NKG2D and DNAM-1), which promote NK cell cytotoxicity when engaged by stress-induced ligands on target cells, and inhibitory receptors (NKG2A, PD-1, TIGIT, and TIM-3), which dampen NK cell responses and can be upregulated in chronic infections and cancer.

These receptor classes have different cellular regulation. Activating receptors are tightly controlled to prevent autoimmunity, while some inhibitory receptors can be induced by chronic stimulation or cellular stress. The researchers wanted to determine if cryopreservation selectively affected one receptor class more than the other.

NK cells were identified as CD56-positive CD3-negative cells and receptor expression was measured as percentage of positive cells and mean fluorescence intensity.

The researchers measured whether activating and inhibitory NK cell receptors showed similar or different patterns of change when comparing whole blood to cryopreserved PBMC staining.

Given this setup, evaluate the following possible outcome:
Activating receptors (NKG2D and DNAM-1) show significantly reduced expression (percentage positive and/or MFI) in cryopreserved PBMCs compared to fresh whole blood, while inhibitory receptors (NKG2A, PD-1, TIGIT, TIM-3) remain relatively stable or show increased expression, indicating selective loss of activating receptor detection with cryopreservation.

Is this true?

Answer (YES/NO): NO